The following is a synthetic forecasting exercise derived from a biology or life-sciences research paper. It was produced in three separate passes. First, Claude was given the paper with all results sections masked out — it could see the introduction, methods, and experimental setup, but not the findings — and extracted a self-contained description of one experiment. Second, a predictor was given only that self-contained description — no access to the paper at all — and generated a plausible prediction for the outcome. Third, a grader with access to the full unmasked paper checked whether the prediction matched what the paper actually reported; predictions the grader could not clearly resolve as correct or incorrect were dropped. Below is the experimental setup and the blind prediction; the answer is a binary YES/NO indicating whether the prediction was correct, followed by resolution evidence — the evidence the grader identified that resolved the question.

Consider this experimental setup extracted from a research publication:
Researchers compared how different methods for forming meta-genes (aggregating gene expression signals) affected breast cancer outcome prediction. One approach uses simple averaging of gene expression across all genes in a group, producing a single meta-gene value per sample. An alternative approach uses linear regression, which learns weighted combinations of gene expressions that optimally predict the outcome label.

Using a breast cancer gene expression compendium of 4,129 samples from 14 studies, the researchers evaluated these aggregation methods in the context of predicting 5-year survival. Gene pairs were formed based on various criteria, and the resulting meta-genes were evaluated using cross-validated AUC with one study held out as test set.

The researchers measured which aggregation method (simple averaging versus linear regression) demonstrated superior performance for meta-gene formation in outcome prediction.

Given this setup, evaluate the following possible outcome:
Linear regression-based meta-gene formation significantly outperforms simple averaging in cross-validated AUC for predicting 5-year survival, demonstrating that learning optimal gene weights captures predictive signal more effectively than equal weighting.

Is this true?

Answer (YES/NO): YES